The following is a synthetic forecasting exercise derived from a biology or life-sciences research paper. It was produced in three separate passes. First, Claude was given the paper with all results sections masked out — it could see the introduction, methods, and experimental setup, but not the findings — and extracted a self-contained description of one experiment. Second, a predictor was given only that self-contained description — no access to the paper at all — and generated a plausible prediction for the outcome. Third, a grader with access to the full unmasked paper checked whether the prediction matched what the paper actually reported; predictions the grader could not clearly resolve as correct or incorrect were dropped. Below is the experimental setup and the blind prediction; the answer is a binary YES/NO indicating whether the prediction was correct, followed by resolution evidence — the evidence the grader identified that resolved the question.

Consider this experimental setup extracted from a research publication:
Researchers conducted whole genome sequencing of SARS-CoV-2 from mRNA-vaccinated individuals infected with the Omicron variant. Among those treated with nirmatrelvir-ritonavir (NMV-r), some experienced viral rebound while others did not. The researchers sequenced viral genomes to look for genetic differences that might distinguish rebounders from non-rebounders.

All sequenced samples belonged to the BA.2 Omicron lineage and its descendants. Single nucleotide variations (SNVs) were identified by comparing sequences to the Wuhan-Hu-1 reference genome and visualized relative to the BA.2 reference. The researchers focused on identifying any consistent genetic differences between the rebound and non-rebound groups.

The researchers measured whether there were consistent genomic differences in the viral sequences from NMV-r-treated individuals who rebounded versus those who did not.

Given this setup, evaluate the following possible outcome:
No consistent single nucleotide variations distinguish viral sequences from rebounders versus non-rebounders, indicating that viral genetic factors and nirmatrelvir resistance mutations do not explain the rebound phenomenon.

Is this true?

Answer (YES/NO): NO